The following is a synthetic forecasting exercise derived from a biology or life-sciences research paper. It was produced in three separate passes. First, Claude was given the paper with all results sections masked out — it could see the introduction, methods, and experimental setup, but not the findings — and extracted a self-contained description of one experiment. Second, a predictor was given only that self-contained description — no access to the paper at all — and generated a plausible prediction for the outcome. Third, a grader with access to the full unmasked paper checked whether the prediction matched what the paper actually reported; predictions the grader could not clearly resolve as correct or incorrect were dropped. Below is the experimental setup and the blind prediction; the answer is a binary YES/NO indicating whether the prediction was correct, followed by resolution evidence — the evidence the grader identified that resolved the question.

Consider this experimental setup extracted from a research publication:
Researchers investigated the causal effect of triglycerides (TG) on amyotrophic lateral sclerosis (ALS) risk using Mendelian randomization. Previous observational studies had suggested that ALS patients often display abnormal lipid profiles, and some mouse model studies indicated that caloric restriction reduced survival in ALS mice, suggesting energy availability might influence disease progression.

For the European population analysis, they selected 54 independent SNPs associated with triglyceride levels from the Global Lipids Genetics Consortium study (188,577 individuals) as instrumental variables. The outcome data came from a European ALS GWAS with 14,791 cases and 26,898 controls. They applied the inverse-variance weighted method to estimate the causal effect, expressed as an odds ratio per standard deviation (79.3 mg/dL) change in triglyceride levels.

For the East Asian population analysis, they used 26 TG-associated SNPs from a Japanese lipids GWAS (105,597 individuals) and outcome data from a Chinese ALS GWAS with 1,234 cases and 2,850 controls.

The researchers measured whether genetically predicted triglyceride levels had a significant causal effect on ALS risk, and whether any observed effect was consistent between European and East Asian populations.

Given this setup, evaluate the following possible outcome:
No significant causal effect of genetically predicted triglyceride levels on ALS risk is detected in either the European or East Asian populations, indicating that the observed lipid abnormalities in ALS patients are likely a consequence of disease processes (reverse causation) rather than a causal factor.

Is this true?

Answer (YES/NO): NO